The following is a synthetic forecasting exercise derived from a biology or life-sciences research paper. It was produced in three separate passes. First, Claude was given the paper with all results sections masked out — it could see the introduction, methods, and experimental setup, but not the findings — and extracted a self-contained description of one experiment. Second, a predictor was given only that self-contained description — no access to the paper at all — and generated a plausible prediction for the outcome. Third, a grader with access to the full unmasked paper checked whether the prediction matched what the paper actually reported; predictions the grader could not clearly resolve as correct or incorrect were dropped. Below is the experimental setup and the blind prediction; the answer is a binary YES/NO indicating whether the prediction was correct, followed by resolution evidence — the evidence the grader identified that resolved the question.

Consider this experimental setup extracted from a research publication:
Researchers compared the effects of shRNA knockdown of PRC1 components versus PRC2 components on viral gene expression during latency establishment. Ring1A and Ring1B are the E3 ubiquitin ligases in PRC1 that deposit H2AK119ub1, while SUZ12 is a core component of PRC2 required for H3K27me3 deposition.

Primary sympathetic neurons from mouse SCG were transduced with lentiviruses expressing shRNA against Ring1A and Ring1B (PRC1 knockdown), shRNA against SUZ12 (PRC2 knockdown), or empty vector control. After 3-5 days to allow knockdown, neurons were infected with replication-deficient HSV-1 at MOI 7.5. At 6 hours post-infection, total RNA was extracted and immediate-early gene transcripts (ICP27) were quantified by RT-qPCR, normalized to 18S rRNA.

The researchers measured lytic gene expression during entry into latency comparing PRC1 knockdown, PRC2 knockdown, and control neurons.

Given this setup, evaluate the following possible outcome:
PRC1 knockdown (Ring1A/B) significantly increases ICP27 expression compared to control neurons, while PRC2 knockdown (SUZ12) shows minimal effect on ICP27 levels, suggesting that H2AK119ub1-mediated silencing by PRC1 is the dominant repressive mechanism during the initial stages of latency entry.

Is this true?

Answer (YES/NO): YES